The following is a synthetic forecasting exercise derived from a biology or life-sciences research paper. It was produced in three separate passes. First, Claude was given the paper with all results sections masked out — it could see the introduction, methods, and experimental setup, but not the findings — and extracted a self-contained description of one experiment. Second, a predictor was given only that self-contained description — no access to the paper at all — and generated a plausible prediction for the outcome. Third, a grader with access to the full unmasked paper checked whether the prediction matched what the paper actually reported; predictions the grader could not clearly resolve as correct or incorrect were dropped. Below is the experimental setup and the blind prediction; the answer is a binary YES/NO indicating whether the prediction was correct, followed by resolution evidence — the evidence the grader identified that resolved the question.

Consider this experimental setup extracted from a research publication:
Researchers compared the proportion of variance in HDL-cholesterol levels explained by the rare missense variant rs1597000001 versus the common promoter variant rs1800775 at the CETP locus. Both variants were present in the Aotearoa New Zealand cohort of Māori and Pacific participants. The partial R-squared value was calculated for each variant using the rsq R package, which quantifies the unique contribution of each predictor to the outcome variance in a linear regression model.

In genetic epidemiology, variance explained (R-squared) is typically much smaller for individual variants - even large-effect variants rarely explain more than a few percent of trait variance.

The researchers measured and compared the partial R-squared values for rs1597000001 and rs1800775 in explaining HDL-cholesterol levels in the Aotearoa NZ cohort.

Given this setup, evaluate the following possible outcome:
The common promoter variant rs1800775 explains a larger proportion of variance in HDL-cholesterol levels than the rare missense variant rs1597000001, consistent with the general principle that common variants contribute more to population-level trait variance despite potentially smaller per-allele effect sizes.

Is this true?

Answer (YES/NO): NO